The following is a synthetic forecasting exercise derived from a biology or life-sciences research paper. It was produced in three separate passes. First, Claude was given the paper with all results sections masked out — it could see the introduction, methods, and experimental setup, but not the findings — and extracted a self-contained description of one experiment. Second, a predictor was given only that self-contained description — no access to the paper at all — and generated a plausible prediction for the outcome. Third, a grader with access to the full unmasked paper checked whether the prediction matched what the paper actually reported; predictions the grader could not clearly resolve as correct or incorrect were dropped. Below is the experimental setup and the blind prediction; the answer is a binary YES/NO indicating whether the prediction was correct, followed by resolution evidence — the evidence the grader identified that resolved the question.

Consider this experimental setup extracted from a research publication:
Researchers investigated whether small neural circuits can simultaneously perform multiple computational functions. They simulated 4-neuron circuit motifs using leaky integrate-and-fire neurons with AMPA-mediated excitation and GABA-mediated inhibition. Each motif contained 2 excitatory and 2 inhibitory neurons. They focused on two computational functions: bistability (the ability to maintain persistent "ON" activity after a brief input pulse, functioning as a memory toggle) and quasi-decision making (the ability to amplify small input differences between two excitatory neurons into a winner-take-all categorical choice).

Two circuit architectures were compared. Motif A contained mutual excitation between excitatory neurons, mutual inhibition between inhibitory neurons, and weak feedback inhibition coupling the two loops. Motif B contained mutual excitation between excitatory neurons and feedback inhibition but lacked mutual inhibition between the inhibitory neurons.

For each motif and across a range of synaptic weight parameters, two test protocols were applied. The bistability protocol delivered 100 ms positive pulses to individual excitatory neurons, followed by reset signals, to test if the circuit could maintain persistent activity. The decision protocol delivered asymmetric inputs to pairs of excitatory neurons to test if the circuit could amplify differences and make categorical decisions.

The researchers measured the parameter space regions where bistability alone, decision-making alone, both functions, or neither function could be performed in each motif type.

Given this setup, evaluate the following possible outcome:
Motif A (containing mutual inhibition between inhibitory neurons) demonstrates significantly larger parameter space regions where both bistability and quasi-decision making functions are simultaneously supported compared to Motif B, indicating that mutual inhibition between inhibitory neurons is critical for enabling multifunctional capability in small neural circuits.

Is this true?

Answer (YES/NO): YES